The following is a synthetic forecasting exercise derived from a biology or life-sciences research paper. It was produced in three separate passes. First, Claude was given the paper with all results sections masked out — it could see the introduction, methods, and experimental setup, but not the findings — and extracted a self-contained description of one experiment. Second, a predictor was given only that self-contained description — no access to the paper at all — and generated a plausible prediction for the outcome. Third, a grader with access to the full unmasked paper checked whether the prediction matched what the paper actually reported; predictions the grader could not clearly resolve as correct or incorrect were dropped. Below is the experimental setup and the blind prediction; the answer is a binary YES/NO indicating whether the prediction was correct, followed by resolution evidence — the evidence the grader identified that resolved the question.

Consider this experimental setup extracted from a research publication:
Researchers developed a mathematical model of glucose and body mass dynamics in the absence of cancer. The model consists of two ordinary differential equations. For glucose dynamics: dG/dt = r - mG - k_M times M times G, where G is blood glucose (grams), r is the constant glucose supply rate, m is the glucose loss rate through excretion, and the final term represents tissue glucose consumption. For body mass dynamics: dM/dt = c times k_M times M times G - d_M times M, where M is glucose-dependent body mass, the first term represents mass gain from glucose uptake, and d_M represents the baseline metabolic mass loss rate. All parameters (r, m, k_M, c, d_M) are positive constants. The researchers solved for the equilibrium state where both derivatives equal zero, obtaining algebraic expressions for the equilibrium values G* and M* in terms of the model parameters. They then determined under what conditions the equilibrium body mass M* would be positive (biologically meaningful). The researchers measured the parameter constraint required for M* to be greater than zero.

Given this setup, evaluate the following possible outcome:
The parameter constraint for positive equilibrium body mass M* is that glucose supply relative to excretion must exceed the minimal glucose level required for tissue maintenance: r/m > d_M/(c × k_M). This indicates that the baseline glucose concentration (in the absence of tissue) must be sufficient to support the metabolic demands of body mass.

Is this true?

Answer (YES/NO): NO